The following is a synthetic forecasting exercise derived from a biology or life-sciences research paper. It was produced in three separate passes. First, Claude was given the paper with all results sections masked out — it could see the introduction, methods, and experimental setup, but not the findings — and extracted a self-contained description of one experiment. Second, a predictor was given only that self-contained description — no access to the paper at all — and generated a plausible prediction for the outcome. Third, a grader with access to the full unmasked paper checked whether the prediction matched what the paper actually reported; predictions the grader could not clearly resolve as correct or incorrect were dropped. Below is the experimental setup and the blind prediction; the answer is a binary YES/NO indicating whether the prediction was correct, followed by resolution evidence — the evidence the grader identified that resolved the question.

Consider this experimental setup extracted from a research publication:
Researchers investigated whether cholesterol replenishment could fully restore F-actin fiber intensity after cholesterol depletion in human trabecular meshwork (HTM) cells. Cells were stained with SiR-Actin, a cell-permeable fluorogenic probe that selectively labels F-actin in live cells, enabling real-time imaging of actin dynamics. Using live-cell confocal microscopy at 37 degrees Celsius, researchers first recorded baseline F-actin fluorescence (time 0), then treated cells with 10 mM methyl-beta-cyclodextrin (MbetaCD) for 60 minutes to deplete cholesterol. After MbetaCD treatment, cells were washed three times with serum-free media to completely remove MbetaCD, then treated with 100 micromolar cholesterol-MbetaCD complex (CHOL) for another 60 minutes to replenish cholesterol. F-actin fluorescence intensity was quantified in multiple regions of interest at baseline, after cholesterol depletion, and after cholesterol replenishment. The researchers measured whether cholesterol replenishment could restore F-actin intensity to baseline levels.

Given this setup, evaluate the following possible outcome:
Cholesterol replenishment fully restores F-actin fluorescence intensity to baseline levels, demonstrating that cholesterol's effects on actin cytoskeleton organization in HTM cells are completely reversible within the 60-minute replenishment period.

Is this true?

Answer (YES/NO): NO